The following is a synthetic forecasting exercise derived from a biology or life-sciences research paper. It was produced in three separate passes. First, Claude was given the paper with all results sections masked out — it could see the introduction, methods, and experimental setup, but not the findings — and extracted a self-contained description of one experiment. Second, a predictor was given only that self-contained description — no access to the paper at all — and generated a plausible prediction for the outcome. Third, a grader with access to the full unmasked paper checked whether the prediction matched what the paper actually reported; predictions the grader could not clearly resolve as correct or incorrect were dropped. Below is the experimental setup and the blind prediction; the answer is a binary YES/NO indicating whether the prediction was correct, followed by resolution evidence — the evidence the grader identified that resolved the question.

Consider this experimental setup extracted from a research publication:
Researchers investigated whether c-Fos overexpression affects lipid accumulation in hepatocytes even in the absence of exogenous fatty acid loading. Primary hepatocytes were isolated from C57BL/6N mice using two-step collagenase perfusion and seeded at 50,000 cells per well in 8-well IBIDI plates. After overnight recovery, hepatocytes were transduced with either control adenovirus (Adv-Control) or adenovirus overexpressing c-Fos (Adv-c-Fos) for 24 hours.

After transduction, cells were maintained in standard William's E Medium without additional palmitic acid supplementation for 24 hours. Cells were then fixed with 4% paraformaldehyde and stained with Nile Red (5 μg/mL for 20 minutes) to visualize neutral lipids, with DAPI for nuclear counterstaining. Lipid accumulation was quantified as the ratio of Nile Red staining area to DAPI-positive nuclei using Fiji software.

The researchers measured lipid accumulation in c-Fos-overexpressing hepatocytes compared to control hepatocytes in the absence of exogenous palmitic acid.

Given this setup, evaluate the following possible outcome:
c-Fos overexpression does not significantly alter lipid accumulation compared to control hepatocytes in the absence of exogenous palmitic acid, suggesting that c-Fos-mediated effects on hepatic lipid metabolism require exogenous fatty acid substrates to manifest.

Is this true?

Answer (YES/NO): NO